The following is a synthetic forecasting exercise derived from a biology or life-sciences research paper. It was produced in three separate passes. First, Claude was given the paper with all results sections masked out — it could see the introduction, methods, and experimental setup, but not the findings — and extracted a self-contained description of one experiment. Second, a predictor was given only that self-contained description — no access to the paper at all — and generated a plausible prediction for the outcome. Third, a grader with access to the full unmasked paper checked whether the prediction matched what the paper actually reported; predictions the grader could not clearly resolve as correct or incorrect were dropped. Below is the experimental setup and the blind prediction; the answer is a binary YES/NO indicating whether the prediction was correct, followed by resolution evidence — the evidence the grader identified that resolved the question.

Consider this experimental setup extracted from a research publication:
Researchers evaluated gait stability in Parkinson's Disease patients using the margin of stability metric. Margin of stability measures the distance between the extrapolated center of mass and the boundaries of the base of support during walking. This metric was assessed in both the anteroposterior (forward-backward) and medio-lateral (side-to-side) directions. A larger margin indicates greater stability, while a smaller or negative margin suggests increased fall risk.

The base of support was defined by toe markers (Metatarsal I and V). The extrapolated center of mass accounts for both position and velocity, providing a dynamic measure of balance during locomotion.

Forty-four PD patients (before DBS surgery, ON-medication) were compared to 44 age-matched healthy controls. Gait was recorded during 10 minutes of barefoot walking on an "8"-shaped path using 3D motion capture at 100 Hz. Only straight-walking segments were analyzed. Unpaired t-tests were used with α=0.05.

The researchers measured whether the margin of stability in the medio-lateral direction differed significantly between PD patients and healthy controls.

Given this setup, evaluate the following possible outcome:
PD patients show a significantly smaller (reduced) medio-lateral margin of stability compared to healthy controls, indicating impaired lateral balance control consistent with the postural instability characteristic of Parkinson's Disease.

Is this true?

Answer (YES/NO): NO